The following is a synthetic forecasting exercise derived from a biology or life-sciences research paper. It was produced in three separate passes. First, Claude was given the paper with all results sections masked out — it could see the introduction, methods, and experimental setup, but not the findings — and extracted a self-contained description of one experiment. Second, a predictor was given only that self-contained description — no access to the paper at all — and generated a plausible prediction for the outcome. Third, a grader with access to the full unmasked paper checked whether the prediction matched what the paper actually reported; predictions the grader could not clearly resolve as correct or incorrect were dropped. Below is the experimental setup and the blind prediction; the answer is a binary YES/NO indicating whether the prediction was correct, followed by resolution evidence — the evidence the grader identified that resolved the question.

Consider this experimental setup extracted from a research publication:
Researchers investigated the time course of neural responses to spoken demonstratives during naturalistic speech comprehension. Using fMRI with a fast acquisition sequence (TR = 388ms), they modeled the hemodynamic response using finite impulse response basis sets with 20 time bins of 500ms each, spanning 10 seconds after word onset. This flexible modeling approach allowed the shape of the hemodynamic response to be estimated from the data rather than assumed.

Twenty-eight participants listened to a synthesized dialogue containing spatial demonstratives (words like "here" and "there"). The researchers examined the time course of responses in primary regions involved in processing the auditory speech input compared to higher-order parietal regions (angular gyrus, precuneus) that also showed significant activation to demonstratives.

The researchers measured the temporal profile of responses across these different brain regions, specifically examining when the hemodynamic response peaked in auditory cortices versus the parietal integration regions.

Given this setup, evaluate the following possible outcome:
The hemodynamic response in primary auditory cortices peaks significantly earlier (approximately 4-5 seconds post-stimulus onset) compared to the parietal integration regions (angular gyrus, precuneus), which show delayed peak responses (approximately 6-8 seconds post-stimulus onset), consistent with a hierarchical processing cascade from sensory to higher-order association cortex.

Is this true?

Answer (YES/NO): NO